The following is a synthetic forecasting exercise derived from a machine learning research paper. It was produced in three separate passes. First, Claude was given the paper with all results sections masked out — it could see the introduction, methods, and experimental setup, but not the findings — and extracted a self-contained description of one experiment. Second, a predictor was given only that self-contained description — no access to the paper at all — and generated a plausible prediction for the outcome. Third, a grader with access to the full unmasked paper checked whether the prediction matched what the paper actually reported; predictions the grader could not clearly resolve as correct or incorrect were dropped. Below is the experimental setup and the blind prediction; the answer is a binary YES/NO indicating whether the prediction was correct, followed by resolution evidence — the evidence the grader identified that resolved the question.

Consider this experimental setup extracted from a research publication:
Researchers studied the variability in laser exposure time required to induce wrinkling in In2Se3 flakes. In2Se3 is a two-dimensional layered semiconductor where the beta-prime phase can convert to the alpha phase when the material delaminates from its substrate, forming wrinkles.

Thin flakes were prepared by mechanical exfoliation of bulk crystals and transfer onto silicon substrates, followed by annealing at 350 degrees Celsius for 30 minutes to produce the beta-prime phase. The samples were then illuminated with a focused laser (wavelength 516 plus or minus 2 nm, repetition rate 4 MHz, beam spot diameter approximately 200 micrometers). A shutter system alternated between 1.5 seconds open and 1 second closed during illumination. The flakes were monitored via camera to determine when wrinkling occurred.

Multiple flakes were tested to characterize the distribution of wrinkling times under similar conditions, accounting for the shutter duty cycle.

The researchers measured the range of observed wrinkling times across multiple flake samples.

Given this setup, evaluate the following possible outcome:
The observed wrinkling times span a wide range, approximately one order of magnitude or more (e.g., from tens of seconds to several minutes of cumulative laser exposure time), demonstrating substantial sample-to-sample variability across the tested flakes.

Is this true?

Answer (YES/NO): YES